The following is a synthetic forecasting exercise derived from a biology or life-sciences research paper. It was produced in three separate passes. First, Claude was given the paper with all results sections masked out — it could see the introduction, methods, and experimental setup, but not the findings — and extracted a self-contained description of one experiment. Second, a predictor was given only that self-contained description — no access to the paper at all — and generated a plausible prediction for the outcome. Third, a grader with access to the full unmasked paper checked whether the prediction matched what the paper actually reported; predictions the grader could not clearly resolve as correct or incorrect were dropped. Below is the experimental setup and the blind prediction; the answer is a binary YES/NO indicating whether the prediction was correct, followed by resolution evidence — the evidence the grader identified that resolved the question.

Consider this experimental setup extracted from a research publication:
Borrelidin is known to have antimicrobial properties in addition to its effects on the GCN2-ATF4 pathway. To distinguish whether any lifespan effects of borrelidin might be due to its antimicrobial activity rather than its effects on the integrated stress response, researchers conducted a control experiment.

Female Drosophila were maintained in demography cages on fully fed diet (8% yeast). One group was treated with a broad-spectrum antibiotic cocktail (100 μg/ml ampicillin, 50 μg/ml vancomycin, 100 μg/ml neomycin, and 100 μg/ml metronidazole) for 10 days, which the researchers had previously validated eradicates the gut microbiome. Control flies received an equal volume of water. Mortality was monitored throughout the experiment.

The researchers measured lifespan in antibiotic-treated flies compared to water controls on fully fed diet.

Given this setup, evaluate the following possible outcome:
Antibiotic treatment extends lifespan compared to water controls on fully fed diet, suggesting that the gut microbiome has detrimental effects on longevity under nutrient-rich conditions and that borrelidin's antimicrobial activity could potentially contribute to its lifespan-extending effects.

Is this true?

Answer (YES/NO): NO